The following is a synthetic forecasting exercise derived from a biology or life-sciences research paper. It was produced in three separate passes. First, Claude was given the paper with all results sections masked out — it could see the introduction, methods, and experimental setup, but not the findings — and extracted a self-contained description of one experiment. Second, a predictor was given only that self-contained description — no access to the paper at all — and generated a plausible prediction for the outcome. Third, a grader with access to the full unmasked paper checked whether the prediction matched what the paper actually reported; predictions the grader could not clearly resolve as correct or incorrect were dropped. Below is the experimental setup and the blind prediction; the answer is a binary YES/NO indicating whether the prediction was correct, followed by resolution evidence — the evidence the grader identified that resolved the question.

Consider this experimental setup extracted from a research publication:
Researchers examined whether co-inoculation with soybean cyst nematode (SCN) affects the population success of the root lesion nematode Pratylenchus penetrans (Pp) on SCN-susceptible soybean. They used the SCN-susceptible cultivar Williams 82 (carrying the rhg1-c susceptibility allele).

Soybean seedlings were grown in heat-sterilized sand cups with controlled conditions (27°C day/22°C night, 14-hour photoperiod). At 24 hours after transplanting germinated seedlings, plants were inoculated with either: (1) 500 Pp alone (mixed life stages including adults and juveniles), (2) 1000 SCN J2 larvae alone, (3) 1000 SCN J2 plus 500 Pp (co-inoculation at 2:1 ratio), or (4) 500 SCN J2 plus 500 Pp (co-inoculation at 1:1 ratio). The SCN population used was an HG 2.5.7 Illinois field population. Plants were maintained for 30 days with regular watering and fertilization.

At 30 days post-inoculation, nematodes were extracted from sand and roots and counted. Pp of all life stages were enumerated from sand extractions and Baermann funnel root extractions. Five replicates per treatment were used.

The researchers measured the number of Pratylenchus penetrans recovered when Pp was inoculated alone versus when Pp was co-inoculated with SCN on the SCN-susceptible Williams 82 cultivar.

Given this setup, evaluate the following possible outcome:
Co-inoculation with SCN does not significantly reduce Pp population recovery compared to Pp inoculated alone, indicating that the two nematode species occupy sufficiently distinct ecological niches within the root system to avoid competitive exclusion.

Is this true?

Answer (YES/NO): NO